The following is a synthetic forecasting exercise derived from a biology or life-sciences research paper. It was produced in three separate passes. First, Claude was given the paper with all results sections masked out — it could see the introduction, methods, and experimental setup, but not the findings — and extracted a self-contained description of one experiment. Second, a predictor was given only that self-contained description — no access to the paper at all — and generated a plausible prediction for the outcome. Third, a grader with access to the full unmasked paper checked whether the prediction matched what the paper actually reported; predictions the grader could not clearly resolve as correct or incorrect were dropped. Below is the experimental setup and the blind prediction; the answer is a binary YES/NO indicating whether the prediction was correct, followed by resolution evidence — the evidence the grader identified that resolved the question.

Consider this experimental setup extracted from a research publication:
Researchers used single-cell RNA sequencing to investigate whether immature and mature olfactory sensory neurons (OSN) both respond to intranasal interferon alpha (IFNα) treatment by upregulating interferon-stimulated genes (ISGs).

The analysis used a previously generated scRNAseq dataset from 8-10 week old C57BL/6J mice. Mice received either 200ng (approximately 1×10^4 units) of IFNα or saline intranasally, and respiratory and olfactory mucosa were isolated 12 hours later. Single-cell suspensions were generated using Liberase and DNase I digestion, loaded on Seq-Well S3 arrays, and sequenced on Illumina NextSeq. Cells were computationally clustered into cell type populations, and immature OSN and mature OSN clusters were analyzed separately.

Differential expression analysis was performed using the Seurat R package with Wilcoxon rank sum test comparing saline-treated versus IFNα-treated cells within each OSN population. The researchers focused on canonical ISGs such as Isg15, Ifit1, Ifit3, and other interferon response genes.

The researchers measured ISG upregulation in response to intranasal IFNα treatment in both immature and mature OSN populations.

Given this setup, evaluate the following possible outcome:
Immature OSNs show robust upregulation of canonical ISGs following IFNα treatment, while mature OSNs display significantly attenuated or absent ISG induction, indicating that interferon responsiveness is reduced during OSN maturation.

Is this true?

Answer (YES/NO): NO